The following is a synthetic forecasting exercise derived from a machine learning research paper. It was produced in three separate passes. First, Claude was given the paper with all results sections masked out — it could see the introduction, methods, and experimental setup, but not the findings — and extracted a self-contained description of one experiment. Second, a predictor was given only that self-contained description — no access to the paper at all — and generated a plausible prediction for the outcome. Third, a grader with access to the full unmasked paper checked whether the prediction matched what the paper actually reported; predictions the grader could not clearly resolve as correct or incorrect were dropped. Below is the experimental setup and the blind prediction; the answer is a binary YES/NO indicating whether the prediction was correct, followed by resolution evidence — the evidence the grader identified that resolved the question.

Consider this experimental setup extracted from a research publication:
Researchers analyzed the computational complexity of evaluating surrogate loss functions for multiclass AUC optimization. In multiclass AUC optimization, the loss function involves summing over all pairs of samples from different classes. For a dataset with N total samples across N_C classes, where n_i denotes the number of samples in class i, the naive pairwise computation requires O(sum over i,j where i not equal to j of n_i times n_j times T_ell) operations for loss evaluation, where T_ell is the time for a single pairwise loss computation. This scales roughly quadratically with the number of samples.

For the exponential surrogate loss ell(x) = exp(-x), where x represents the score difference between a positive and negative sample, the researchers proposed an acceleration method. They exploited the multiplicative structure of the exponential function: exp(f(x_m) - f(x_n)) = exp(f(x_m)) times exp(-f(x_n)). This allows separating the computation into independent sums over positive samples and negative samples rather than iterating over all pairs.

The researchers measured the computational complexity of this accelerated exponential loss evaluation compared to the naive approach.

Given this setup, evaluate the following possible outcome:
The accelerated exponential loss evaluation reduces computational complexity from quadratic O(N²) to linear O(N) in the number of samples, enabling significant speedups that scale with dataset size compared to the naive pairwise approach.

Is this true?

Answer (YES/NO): YES